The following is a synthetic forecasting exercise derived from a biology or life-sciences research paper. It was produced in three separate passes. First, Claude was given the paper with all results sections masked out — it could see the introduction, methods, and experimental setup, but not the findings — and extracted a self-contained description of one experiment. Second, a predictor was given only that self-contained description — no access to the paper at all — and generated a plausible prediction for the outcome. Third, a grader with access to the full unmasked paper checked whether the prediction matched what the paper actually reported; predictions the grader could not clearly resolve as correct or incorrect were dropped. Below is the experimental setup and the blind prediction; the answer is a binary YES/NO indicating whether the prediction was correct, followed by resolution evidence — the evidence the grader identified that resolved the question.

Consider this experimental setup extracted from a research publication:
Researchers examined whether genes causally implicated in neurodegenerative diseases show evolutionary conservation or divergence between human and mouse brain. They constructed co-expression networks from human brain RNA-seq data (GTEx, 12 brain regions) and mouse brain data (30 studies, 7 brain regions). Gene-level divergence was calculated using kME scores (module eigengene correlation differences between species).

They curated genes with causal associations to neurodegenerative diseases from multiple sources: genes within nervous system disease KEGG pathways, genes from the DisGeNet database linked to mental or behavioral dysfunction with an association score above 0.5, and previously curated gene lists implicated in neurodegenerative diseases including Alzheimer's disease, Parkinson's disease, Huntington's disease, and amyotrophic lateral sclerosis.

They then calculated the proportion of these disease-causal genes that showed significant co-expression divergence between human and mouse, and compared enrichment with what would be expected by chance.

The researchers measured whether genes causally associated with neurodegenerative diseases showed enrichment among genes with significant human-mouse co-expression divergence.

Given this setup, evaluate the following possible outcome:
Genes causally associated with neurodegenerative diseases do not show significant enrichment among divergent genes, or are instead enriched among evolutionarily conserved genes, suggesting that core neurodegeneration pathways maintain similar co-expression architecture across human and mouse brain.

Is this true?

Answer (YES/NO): NO